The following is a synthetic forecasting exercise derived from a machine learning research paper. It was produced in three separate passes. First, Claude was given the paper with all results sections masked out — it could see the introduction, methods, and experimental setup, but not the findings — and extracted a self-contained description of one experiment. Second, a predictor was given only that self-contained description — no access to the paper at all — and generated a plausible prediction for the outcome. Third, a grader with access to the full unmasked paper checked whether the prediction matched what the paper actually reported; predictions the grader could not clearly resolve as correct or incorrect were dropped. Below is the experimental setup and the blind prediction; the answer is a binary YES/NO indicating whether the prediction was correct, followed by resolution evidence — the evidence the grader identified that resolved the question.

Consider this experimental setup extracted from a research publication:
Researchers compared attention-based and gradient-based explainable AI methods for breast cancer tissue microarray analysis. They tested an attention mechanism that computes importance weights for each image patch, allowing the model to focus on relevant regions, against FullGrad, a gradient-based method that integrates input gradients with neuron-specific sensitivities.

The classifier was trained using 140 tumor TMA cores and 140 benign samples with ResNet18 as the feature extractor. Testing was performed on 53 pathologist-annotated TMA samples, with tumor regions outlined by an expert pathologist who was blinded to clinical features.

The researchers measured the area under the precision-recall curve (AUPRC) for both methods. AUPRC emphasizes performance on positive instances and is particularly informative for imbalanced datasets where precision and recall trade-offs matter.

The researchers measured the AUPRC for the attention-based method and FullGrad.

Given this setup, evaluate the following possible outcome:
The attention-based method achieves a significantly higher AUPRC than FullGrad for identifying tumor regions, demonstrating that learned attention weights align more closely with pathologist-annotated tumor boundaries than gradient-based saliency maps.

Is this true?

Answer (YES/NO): YES